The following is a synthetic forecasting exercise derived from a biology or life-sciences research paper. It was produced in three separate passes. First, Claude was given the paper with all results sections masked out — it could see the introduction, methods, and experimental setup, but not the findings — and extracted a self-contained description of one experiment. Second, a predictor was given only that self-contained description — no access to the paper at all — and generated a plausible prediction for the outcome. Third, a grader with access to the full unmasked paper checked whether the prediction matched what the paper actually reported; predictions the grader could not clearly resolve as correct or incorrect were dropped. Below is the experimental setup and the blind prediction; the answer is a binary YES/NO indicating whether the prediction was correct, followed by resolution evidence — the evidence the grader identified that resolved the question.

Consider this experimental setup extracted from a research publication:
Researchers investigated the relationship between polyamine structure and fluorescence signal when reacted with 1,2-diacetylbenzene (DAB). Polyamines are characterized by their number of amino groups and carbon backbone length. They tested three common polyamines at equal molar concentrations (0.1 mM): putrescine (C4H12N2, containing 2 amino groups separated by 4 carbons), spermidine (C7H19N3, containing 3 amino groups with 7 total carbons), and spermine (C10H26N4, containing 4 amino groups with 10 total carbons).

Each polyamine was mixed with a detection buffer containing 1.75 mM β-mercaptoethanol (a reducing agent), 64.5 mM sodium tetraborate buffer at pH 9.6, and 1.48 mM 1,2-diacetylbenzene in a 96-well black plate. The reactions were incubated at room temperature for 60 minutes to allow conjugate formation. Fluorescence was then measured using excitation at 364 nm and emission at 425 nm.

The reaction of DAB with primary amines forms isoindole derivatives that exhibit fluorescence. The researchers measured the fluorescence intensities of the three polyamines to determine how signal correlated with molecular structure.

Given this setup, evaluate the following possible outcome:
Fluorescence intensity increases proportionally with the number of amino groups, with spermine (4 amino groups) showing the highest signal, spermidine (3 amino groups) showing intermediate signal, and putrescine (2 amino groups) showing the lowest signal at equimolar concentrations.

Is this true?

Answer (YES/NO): NO